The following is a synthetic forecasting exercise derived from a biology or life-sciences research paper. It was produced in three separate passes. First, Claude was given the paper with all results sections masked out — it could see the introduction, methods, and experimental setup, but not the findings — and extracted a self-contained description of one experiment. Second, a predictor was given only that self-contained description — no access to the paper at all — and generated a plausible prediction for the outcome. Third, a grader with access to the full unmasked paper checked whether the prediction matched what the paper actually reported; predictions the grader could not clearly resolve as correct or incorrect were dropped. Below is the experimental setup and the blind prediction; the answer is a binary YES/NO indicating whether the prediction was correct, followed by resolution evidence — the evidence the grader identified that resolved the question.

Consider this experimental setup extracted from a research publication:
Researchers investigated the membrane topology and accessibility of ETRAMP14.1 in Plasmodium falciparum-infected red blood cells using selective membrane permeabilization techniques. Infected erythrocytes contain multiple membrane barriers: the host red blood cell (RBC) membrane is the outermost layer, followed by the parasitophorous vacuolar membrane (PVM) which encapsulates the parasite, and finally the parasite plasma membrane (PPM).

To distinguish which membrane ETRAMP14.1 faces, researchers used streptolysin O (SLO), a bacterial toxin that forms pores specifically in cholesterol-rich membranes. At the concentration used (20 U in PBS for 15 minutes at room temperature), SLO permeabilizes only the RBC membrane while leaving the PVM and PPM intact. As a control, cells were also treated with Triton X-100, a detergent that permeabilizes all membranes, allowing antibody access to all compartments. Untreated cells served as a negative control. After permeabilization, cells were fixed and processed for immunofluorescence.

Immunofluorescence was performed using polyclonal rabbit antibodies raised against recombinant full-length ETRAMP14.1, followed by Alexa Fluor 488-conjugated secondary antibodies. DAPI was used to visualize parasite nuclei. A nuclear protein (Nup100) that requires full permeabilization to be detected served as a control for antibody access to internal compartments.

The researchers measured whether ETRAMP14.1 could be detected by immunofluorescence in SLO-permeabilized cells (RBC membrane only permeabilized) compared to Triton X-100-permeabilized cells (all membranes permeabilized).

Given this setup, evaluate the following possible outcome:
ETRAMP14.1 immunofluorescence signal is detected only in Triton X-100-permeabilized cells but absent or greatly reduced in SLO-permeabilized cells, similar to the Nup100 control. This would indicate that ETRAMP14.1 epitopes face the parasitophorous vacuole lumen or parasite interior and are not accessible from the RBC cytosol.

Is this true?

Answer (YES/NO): NO